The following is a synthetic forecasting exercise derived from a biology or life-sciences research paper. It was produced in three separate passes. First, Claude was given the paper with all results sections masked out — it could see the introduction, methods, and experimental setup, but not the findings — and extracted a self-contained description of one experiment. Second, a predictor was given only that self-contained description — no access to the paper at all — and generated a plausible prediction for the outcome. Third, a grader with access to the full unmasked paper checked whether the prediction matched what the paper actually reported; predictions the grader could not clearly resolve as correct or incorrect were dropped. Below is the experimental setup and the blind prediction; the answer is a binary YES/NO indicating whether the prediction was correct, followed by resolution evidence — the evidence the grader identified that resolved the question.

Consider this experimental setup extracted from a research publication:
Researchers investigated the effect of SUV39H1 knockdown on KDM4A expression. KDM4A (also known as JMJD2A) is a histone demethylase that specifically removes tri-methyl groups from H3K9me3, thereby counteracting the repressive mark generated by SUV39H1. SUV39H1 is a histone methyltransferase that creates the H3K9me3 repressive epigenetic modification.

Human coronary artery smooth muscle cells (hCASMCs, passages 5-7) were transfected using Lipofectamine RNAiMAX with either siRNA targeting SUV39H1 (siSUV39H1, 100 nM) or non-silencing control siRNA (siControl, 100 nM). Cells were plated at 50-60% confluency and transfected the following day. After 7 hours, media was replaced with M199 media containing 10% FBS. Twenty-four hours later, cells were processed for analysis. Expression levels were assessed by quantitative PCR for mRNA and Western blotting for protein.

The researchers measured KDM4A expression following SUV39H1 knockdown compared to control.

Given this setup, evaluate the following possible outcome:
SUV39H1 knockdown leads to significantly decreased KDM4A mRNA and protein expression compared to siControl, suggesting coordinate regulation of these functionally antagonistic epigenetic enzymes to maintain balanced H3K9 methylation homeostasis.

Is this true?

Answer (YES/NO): NO